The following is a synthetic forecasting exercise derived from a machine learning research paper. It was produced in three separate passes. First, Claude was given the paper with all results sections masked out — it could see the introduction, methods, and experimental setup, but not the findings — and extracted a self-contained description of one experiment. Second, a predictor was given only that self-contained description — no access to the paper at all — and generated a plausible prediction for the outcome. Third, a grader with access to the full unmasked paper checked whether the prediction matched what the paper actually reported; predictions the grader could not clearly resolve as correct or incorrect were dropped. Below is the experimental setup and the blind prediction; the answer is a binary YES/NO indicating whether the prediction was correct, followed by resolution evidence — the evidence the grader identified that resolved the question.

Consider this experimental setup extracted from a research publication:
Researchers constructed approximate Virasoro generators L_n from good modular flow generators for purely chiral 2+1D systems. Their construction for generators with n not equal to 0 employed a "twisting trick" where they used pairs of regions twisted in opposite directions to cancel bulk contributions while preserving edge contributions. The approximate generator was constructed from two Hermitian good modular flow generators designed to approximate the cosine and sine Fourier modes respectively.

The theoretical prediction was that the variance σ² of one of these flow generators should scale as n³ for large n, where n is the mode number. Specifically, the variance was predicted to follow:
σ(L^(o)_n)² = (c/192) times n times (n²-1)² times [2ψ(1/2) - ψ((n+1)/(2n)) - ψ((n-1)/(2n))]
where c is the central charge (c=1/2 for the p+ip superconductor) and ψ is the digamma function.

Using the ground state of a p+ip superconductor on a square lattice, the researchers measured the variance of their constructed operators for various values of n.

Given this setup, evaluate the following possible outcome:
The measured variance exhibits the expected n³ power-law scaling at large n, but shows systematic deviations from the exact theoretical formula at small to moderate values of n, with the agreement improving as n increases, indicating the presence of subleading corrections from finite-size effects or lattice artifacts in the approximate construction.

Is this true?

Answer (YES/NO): NO